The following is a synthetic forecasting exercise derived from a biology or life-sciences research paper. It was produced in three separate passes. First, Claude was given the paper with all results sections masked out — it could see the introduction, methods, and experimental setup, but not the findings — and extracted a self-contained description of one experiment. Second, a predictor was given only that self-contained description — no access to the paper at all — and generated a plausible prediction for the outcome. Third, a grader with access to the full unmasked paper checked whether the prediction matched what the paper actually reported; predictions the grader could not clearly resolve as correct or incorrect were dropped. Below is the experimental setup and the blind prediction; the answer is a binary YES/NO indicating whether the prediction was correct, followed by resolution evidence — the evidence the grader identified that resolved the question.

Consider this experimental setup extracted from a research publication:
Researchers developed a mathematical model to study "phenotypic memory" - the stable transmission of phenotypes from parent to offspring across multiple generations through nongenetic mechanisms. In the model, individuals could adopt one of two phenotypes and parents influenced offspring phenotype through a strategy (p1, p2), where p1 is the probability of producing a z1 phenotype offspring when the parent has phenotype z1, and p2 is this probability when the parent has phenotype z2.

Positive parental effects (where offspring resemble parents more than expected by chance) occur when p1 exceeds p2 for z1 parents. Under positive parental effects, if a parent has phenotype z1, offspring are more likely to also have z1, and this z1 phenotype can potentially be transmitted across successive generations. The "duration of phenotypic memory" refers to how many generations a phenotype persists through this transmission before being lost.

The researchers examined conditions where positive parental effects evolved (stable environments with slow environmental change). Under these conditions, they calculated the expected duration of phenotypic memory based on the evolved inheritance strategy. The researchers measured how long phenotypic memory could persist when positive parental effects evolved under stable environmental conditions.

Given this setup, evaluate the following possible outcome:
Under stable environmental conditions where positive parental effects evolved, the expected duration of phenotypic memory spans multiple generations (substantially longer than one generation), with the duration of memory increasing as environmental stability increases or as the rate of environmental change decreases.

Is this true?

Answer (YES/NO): YES